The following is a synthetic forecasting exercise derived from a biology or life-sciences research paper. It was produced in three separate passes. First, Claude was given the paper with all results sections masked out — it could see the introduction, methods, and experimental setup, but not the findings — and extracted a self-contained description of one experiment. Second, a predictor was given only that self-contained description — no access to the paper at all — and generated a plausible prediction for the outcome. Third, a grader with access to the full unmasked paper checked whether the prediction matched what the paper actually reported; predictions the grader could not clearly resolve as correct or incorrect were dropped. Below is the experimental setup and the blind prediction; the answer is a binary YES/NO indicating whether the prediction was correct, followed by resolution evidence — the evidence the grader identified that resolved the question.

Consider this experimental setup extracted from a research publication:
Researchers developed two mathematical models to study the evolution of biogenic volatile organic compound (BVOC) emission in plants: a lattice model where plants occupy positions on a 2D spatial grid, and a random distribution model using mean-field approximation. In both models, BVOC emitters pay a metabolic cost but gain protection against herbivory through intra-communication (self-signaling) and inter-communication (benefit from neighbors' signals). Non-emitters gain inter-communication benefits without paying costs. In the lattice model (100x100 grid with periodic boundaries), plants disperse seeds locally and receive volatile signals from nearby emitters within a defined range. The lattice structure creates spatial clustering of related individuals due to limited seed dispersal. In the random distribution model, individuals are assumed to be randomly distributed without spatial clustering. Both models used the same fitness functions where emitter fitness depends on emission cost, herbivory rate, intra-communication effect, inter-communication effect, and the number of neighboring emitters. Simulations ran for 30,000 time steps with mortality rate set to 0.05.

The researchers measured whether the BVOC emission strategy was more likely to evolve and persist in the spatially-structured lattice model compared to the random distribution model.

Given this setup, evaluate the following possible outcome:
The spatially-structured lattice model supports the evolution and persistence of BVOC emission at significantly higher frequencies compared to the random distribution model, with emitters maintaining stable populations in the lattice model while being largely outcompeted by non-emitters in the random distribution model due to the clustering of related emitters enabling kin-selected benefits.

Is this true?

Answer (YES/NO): NO